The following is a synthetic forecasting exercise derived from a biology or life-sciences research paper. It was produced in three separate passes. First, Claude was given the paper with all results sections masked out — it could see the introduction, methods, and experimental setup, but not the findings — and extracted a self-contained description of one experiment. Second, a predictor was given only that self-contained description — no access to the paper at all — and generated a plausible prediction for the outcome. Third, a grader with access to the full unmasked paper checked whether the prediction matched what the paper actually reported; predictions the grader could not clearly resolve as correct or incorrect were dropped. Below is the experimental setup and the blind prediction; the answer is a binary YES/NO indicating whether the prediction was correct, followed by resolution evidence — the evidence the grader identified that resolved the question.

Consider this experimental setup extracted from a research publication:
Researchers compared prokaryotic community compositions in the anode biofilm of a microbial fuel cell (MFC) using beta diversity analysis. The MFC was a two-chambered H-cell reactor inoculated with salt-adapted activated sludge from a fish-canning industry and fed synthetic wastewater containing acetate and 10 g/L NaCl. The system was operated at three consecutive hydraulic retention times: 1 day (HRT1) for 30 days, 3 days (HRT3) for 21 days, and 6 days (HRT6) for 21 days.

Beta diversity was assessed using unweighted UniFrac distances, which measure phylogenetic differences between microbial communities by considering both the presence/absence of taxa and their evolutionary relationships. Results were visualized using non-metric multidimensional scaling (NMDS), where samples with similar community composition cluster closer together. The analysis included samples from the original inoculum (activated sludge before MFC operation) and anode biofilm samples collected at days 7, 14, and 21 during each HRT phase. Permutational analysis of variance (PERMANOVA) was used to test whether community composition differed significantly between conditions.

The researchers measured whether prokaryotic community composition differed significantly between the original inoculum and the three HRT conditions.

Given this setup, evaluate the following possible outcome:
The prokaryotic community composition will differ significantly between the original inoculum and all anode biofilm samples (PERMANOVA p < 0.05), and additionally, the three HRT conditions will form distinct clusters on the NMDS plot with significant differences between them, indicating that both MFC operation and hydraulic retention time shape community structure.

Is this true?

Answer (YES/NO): YES